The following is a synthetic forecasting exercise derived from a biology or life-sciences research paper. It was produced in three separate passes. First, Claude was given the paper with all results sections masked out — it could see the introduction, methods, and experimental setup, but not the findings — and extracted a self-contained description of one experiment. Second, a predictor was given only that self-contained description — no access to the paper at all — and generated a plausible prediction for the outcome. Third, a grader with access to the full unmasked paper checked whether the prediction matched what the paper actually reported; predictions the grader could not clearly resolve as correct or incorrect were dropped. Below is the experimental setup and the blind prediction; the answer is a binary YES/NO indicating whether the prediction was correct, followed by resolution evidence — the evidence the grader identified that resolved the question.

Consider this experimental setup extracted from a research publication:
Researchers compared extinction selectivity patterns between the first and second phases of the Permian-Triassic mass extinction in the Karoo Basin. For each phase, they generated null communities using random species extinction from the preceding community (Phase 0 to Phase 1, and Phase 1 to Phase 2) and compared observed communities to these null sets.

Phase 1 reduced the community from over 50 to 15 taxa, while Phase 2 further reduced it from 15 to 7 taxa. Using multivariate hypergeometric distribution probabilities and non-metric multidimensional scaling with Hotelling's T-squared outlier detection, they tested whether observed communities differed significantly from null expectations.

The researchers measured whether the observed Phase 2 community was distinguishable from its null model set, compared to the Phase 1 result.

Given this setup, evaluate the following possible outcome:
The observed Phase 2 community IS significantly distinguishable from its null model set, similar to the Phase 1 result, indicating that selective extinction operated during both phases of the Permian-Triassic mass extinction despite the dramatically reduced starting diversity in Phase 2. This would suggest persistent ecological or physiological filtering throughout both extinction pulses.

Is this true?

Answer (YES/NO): NO